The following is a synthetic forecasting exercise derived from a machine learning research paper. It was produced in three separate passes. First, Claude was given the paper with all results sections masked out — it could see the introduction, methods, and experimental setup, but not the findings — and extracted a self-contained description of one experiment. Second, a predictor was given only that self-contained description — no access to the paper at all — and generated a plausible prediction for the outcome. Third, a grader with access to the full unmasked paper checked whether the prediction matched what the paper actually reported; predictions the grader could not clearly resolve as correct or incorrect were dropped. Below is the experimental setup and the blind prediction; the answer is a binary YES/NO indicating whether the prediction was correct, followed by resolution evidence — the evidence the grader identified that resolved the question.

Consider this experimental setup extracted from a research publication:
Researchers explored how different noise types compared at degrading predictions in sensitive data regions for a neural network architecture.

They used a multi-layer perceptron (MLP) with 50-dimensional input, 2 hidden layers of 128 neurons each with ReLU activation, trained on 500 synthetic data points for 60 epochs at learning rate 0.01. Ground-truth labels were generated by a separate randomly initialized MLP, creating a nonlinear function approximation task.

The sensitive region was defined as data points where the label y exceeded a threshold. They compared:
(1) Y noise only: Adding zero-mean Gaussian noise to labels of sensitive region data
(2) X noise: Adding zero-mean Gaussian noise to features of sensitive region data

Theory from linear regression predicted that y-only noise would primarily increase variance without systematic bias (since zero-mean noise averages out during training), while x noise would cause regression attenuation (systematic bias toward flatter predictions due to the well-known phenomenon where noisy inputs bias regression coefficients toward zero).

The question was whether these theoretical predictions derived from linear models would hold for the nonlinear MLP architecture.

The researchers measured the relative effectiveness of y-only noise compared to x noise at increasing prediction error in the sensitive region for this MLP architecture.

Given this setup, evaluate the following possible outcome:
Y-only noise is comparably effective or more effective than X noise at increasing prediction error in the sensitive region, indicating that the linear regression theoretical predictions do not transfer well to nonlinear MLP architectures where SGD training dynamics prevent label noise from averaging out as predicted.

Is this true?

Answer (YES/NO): NO